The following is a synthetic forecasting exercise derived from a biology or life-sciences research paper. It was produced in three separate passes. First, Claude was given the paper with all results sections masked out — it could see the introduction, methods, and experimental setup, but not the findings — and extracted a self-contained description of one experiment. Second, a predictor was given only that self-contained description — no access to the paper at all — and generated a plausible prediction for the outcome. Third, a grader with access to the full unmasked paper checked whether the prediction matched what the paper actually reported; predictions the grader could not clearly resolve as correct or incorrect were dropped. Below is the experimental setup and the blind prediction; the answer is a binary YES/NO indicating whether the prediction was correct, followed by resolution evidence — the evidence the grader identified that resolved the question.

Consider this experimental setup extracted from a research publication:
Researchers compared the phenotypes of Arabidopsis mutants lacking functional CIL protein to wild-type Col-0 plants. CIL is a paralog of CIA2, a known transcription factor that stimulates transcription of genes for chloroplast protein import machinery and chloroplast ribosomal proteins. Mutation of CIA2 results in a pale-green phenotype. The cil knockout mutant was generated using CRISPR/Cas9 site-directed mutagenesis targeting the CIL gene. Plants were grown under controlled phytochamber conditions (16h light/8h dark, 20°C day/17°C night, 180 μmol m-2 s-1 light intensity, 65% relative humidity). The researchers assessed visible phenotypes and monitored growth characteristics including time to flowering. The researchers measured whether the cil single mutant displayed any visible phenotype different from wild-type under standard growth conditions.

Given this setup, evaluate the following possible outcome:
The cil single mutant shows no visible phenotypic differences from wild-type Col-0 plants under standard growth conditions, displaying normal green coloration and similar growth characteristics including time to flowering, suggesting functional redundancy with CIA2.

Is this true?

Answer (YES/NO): NO